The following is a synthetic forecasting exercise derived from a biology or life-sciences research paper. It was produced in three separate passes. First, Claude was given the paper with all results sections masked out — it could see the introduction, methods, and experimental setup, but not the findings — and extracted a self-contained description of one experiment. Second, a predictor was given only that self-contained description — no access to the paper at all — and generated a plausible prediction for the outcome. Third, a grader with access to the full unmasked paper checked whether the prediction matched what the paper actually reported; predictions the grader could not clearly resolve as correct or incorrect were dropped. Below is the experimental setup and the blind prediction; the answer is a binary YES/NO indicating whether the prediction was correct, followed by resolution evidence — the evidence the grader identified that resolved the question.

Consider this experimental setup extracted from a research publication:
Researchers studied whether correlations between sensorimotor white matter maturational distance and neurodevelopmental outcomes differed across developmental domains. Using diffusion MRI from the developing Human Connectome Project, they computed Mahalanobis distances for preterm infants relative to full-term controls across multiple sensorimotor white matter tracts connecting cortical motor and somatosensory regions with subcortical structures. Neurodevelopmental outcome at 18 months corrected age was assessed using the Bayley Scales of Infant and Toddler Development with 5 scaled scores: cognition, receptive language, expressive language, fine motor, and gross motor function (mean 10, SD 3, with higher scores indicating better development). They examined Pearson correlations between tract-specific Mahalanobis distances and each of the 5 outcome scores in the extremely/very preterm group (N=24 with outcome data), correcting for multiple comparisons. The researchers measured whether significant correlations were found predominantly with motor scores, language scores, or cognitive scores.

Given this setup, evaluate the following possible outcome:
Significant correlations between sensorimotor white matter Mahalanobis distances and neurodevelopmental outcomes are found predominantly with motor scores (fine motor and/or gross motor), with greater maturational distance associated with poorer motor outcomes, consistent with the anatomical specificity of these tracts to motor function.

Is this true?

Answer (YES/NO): NO